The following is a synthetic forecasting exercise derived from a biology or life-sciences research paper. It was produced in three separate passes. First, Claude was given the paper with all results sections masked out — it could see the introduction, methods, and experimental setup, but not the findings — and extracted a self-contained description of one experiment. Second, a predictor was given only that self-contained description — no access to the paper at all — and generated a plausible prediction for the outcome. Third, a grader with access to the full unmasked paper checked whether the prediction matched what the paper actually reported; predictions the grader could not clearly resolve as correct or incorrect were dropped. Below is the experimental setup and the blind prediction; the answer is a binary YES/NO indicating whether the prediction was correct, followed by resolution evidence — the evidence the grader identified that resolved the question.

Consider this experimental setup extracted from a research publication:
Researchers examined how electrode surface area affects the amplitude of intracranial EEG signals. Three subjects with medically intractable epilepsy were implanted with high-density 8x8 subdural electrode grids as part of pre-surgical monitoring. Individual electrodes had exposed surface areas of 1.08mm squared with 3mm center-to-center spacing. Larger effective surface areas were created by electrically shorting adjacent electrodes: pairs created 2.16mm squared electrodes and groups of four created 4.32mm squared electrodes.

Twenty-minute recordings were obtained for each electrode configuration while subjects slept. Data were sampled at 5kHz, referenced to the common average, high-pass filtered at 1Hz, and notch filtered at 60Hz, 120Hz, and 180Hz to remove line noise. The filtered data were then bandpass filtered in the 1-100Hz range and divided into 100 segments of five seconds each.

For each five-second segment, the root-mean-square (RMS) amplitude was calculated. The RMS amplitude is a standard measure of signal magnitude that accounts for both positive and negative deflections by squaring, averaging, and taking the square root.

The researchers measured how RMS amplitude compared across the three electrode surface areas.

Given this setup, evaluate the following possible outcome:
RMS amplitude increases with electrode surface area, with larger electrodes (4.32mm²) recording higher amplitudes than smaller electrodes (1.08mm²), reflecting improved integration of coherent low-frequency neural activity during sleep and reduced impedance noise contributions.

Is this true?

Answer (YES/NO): NO